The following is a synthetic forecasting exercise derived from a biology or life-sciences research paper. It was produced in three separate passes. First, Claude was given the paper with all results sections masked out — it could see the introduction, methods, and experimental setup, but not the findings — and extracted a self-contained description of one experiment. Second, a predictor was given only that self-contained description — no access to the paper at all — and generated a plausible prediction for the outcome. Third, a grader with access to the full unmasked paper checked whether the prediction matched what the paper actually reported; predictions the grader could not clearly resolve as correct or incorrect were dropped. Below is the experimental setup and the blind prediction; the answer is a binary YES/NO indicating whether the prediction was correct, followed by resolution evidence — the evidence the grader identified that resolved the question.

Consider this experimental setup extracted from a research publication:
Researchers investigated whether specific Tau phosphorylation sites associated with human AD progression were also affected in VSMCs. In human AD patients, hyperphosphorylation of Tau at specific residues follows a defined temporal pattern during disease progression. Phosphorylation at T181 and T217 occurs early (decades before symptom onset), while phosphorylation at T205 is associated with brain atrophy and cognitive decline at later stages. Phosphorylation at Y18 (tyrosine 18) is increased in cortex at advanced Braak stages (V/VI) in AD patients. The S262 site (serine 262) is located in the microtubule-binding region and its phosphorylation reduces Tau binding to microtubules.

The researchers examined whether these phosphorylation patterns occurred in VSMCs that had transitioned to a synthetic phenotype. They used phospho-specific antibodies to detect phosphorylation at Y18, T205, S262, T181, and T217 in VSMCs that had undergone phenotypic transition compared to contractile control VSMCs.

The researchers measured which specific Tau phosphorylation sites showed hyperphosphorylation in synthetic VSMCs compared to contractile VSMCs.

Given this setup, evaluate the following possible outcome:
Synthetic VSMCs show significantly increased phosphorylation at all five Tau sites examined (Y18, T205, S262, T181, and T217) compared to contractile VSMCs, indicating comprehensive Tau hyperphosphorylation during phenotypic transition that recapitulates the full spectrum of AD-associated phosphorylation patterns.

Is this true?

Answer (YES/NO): NO